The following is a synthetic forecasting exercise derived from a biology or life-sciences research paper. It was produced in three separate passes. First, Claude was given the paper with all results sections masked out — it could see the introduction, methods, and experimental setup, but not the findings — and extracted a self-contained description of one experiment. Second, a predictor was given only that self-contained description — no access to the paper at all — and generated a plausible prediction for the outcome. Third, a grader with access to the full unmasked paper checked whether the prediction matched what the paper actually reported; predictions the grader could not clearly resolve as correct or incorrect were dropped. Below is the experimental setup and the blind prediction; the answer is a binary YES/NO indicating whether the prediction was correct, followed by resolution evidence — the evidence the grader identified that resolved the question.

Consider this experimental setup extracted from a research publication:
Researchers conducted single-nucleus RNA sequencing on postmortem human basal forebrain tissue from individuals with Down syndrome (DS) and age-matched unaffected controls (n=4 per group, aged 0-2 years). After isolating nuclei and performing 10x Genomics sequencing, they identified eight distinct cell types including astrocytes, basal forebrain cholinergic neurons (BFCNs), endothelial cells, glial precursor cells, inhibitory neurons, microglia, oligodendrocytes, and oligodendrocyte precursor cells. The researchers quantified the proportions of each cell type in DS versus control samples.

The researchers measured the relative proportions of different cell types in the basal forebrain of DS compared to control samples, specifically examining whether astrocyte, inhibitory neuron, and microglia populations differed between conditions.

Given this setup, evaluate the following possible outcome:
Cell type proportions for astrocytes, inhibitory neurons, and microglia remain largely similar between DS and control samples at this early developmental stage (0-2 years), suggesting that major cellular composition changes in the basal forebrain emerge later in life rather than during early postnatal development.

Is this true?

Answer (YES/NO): NO